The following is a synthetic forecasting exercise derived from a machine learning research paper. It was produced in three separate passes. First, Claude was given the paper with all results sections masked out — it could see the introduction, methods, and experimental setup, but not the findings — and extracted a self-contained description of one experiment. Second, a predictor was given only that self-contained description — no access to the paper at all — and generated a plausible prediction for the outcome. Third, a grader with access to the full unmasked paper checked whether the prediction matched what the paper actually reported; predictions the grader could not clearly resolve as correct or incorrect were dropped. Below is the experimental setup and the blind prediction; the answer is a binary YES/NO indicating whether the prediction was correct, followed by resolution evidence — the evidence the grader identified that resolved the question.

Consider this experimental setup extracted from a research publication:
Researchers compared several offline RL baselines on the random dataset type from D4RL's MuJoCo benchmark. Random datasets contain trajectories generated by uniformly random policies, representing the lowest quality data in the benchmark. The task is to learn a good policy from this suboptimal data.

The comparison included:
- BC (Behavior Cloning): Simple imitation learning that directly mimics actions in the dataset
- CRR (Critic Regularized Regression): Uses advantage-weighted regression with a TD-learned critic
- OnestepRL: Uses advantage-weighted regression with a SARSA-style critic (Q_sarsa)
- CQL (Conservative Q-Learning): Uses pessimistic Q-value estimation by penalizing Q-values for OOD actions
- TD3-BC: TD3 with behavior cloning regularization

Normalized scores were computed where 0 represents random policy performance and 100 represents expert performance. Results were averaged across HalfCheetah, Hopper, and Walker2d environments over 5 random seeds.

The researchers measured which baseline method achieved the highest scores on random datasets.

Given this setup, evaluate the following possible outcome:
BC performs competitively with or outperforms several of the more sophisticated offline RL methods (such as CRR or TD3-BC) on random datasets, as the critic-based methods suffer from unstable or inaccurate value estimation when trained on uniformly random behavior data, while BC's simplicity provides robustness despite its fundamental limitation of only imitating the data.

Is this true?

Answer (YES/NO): NO